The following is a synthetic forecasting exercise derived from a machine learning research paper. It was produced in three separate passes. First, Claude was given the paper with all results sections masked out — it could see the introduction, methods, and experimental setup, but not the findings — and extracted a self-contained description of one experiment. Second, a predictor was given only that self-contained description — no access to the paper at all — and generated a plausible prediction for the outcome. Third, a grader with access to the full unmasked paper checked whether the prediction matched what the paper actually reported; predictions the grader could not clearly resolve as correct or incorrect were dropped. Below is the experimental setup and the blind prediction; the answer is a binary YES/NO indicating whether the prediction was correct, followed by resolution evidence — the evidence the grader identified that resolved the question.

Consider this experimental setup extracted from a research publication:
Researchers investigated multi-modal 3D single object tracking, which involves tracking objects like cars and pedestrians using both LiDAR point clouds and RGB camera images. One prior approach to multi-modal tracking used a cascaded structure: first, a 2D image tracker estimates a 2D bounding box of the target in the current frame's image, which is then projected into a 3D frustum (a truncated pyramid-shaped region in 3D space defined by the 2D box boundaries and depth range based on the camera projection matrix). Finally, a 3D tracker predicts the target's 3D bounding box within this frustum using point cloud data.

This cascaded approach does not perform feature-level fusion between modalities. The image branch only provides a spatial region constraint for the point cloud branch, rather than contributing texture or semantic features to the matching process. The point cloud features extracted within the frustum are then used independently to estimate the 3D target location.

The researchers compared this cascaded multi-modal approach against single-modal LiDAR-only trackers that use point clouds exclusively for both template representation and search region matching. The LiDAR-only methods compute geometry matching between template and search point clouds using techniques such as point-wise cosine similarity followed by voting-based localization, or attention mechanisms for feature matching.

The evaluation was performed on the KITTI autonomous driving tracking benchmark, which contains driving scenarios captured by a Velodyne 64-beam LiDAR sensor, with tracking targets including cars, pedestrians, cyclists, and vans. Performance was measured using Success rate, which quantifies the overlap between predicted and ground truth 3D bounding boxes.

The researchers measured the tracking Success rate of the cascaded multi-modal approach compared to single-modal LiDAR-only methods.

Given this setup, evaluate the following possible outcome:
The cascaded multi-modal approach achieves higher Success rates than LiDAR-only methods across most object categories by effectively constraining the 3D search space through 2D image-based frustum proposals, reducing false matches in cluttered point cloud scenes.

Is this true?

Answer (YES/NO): NO